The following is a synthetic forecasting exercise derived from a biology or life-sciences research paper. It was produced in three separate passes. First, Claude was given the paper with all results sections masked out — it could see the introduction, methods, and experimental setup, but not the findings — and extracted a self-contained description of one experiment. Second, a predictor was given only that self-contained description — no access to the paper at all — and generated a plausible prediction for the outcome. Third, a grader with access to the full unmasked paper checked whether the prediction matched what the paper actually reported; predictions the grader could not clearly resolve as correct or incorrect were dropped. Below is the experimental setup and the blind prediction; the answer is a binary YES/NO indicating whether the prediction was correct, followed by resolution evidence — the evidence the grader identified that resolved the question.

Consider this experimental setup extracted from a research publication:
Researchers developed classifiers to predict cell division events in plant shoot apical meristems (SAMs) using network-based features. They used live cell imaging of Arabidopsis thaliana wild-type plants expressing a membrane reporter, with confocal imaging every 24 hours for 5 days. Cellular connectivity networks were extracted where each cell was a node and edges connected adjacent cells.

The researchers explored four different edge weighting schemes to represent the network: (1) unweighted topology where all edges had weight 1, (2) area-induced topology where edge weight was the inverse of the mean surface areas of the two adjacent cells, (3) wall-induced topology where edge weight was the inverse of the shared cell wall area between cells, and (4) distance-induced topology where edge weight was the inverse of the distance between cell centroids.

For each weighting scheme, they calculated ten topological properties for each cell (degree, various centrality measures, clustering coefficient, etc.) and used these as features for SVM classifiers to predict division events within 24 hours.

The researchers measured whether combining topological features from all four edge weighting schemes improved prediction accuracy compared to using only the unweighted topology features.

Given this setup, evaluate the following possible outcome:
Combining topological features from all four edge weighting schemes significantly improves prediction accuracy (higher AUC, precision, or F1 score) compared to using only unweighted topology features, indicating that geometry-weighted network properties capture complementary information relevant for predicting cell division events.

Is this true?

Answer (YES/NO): YES